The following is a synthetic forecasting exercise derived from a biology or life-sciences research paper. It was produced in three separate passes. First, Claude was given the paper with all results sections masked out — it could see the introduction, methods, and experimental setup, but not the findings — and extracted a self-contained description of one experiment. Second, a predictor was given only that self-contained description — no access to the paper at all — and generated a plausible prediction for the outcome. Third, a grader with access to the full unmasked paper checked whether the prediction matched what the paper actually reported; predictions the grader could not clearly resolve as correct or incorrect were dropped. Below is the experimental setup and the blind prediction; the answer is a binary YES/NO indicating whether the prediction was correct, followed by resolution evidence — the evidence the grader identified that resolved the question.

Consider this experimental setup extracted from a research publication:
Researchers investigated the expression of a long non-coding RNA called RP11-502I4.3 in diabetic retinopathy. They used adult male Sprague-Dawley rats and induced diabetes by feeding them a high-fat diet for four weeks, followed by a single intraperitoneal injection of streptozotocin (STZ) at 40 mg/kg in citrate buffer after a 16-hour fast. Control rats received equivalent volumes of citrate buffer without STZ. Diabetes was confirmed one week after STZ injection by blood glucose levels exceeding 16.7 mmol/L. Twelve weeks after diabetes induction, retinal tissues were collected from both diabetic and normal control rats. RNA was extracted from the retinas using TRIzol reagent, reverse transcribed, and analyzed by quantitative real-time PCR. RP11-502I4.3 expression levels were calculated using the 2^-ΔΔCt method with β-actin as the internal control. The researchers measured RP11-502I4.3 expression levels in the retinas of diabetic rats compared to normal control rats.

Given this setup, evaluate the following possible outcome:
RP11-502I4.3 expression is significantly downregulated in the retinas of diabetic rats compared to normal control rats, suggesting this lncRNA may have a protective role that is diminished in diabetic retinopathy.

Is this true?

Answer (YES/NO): YES